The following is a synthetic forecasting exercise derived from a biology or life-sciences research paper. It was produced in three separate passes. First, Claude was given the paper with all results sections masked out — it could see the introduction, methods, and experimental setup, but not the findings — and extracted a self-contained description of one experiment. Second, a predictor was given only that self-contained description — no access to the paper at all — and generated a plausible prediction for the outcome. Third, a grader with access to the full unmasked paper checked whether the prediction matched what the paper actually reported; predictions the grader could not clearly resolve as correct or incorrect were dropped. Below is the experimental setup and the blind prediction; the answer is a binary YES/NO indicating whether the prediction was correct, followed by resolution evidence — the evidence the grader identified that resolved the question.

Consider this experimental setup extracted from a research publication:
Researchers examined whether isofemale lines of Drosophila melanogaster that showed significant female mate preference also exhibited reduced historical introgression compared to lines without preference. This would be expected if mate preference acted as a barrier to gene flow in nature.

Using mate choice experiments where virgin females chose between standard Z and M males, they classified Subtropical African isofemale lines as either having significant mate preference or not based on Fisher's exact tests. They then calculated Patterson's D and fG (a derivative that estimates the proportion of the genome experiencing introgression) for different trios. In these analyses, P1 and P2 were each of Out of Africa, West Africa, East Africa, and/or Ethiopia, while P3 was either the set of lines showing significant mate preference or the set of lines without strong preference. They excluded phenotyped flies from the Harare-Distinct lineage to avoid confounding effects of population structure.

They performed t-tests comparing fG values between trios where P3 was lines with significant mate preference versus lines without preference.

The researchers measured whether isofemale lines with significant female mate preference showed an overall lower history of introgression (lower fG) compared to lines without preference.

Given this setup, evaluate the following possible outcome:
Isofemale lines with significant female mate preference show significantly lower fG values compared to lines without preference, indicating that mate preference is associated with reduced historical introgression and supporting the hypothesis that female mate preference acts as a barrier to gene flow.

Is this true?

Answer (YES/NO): NO